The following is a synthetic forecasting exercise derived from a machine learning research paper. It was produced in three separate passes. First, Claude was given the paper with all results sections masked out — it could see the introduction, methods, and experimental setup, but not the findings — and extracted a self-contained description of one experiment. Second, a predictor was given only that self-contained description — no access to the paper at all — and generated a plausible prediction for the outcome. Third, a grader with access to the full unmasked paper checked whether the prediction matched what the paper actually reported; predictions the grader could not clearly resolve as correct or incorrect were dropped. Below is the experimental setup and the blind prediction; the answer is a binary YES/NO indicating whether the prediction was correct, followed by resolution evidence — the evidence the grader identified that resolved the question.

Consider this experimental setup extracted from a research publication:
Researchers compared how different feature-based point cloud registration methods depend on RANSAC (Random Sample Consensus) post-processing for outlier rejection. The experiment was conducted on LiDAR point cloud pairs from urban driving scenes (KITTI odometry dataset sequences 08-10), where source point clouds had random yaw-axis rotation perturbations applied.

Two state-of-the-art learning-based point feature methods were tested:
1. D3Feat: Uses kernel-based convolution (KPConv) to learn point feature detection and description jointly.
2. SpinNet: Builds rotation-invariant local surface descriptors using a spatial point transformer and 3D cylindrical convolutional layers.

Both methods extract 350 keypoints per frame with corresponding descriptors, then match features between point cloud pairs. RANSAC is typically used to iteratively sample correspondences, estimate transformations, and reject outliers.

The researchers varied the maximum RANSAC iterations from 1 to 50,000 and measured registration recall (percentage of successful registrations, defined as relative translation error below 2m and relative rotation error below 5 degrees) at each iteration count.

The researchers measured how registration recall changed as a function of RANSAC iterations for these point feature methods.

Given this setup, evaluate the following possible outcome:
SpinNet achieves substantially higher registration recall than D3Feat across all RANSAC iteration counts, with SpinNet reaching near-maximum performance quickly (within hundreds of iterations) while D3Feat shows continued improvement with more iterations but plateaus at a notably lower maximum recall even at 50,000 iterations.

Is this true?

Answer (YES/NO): NO